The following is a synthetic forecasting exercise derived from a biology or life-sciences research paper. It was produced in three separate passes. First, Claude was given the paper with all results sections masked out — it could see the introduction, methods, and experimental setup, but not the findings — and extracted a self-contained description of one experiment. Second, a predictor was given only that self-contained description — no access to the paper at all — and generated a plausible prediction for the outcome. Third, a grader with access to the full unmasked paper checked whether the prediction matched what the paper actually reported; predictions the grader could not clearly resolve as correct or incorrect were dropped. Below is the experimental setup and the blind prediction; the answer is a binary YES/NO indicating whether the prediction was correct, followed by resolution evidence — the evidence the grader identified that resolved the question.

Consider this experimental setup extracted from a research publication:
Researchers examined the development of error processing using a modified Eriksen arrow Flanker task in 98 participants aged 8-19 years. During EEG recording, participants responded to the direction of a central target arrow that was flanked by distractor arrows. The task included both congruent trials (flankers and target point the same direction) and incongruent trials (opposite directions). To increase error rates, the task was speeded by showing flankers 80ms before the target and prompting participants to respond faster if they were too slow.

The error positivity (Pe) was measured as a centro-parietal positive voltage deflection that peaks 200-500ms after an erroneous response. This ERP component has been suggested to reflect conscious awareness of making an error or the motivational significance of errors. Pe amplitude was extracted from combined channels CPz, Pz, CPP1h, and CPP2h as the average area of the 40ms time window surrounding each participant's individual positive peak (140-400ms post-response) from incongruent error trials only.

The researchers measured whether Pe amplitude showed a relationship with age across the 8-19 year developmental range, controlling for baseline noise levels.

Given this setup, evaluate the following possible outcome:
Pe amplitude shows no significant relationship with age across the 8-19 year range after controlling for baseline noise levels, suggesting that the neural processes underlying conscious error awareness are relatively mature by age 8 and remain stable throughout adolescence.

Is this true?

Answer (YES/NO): YES